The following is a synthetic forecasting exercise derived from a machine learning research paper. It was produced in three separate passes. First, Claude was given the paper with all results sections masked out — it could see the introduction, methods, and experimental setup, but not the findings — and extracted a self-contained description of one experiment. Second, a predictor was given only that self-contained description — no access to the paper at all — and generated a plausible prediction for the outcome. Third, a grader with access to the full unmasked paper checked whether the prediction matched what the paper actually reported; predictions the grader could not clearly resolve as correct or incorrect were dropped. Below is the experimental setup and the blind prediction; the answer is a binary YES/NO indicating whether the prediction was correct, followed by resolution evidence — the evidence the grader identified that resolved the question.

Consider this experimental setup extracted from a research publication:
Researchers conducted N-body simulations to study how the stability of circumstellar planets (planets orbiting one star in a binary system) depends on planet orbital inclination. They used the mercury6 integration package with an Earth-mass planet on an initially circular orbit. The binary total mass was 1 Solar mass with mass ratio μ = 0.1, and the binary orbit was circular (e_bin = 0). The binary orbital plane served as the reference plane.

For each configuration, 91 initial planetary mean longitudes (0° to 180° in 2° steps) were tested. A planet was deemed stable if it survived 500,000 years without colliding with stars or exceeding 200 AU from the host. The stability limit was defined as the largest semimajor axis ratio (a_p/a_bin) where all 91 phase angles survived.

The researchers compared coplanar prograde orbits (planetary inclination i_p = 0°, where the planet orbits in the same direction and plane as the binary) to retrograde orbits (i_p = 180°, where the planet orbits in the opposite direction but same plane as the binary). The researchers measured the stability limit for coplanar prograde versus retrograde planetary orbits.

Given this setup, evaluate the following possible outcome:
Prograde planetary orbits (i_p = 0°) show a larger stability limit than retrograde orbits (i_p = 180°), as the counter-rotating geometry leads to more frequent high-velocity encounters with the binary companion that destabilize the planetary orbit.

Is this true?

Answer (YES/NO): NO